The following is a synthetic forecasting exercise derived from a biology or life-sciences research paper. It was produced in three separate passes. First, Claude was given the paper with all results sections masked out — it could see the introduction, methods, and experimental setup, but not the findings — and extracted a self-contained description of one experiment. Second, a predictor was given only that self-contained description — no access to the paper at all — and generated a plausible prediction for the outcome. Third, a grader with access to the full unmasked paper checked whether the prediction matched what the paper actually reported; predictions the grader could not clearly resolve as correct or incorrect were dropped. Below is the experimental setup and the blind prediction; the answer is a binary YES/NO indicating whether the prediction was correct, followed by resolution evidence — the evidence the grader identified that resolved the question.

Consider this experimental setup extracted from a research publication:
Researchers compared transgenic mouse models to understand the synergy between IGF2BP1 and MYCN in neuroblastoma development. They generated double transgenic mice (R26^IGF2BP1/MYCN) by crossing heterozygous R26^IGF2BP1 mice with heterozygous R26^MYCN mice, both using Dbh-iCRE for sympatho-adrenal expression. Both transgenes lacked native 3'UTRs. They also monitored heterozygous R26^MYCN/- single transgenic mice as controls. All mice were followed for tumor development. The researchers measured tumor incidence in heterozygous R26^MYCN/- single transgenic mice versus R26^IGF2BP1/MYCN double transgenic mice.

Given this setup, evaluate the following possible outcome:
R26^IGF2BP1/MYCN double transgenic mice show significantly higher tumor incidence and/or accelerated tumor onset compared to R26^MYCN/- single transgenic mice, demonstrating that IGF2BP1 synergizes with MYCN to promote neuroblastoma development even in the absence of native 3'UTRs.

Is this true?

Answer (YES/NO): YES